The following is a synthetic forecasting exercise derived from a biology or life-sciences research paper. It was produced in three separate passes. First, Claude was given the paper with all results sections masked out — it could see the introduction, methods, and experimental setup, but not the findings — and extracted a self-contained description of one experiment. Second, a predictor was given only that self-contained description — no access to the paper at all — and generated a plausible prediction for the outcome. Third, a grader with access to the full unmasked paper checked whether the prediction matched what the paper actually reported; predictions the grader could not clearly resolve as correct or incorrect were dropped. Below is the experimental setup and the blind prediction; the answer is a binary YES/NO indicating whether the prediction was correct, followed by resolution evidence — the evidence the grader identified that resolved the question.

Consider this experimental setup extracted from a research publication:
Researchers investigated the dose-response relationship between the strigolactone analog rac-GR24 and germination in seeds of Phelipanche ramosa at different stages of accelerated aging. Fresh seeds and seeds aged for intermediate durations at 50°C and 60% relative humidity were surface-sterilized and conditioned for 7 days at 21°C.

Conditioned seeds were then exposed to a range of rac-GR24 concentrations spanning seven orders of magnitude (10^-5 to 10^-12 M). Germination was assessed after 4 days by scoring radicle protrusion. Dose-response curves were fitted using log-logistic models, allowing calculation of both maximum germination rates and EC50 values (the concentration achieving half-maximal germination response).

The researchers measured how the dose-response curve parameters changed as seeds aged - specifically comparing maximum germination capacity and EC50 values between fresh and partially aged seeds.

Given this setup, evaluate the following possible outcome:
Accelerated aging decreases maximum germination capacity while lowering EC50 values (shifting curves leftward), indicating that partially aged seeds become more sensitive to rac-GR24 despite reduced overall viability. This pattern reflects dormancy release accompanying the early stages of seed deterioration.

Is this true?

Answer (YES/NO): NO